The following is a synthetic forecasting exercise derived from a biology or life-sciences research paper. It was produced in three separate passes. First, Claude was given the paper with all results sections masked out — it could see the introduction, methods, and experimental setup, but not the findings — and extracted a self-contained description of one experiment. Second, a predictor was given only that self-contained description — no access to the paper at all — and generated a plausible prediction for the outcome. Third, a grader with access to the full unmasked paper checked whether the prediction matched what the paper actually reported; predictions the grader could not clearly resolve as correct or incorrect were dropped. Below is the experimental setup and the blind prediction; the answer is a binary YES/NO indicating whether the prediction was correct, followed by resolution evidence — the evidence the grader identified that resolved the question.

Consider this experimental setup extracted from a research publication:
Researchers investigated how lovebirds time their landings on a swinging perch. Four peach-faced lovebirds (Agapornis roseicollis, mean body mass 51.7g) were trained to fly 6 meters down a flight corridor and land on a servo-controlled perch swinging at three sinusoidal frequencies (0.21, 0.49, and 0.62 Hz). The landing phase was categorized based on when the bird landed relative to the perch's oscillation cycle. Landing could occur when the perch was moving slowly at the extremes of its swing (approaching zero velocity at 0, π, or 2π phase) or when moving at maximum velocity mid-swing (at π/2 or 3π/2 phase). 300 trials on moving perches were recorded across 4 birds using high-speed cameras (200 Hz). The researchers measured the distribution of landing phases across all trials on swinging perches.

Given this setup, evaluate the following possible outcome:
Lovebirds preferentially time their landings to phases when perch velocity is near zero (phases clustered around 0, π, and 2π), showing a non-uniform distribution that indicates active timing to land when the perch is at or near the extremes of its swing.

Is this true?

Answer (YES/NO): YES